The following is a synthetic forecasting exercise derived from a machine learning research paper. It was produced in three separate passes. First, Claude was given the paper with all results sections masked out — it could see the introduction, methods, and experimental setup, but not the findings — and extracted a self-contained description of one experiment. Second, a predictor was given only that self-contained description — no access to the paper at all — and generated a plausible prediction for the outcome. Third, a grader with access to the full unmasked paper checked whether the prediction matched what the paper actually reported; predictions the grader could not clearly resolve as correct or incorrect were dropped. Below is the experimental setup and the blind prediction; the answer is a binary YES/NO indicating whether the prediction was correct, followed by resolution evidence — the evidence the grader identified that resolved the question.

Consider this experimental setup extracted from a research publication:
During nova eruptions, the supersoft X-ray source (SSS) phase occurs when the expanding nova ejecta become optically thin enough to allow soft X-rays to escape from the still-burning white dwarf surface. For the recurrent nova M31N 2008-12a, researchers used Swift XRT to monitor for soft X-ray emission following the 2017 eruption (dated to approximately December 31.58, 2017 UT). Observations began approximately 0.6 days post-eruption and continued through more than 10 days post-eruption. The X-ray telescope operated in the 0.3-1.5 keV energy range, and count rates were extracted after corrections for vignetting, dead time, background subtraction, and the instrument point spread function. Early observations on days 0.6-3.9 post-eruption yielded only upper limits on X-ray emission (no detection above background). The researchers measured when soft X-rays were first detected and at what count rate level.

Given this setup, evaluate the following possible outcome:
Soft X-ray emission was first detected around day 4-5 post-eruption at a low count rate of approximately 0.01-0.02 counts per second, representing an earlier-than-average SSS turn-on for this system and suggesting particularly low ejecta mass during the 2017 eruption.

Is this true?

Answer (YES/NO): NO